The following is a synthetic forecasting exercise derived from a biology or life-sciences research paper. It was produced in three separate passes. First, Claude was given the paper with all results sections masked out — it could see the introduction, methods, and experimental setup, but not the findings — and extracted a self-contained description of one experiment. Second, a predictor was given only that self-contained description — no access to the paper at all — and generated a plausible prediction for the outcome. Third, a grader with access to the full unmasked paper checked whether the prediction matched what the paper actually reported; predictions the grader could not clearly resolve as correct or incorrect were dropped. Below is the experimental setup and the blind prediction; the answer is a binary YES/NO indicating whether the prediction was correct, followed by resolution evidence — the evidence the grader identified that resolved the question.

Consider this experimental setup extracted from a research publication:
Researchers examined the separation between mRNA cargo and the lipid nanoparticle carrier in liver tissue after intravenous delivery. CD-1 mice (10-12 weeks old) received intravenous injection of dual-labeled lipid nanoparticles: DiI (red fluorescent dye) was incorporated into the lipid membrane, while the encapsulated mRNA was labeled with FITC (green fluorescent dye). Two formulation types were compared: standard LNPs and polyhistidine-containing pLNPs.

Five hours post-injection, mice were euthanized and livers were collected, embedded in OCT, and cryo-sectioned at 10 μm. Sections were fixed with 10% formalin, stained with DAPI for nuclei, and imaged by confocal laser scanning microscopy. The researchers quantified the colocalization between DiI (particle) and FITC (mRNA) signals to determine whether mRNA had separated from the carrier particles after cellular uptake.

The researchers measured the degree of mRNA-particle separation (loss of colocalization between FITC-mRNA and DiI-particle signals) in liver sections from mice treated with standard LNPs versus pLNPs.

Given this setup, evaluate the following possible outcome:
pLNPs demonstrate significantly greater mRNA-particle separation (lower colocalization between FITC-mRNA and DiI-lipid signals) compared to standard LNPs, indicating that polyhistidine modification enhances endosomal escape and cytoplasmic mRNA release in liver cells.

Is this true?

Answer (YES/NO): YES